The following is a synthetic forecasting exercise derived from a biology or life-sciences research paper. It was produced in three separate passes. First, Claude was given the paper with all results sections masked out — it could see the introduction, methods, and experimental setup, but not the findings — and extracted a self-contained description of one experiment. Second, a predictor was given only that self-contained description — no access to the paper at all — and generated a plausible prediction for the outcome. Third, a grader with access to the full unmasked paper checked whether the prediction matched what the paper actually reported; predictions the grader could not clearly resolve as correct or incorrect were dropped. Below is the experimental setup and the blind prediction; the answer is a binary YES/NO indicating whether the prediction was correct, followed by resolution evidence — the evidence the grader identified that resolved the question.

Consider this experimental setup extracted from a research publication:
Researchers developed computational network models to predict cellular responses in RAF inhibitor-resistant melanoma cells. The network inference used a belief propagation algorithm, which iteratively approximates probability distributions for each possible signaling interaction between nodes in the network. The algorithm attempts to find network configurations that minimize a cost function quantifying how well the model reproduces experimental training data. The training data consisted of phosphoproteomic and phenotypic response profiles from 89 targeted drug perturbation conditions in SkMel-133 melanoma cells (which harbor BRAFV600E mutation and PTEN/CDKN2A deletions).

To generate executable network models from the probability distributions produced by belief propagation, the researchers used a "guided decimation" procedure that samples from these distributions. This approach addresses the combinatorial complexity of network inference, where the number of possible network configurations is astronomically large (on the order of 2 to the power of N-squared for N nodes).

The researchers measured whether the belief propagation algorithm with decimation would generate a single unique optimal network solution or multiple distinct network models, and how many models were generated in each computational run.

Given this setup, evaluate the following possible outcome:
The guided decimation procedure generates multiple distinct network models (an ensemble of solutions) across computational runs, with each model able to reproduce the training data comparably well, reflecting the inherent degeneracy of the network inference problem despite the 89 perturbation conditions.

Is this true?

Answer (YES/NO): YES